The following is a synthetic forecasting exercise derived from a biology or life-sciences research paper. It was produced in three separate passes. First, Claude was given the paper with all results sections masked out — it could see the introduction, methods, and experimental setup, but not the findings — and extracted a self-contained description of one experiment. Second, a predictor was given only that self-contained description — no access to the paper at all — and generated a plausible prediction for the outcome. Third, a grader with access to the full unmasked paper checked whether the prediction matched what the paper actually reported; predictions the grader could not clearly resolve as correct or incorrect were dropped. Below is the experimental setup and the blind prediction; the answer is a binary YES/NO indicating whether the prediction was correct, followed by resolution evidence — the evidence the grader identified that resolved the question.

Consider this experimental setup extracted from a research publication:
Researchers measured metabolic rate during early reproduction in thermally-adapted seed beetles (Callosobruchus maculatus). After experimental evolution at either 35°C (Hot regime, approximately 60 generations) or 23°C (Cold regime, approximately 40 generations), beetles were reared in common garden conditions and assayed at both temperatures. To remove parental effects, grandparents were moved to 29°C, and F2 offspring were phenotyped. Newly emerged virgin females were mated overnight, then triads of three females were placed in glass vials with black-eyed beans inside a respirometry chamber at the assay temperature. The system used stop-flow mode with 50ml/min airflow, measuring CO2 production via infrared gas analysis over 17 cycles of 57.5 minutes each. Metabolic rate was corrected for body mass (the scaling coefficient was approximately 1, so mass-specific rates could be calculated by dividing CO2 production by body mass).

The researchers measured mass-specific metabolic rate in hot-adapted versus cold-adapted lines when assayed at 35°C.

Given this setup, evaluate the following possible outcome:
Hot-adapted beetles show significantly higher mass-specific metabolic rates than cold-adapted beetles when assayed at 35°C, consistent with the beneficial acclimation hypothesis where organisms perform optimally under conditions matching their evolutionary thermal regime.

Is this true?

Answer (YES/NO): NO